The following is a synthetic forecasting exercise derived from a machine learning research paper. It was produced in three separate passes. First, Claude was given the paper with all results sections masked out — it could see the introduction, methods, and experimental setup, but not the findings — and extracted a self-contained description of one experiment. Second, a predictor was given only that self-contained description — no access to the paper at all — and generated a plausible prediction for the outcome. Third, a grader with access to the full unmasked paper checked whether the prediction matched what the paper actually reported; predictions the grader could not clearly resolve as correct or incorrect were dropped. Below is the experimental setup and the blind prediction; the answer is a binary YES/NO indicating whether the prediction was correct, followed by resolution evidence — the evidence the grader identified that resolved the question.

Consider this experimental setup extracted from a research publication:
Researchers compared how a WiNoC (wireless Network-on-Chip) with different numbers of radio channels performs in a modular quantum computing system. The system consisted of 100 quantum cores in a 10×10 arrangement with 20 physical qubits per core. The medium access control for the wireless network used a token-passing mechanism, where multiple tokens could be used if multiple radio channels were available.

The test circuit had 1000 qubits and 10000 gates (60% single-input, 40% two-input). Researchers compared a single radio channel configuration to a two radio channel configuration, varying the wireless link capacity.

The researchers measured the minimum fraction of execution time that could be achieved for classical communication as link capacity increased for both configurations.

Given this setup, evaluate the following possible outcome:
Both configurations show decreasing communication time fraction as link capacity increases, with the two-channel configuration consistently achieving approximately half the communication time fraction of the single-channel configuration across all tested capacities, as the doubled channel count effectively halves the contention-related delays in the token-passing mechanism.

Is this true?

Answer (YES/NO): NO